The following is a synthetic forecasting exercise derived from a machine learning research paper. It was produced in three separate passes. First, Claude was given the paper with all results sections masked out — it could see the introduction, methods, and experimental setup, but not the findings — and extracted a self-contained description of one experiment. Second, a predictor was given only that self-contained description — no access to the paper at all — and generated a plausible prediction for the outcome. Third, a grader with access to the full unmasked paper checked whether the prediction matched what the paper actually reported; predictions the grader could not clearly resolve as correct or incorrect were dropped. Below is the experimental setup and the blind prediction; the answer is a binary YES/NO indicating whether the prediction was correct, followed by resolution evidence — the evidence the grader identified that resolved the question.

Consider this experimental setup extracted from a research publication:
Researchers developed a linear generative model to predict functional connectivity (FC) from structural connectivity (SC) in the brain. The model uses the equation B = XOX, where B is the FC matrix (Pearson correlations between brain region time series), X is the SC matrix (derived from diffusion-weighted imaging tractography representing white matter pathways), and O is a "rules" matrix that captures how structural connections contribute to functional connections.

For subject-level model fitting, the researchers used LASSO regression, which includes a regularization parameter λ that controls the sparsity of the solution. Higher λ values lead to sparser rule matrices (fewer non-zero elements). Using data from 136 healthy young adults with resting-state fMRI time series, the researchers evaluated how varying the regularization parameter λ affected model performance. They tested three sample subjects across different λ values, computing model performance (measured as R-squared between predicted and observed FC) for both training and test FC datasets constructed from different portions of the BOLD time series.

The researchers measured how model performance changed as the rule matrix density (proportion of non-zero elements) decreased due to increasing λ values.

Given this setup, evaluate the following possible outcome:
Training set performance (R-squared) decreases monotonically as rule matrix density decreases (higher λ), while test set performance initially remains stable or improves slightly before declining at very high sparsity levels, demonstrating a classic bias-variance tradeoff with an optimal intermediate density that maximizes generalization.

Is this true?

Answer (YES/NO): NO